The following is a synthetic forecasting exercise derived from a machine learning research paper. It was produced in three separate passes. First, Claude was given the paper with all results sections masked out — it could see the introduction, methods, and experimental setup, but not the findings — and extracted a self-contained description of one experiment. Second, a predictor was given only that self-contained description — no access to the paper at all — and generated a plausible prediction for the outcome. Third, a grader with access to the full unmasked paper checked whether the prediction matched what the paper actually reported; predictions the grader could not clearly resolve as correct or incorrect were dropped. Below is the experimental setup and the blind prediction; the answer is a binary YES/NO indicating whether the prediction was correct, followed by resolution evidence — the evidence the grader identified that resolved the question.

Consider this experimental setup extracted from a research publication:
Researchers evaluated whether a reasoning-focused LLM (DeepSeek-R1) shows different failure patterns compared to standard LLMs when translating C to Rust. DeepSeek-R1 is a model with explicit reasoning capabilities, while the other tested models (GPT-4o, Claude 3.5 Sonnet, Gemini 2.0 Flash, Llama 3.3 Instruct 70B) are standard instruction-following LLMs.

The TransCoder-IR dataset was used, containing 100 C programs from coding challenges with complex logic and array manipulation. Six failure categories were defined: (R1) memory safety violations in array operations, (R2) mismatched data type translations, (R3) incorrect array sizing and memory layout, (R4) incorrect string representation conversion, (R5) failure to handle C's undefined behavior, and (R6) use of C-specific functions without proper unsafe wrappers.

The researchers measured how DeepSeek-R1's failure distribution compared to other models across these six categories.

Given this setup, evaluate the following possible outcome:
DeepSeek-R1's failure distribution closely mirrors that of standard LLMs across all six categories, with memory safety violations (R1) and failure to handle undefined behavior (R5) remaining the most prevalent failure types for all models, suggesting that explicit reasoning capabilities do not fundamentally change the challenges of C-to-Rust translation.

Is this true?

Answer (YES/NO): NO